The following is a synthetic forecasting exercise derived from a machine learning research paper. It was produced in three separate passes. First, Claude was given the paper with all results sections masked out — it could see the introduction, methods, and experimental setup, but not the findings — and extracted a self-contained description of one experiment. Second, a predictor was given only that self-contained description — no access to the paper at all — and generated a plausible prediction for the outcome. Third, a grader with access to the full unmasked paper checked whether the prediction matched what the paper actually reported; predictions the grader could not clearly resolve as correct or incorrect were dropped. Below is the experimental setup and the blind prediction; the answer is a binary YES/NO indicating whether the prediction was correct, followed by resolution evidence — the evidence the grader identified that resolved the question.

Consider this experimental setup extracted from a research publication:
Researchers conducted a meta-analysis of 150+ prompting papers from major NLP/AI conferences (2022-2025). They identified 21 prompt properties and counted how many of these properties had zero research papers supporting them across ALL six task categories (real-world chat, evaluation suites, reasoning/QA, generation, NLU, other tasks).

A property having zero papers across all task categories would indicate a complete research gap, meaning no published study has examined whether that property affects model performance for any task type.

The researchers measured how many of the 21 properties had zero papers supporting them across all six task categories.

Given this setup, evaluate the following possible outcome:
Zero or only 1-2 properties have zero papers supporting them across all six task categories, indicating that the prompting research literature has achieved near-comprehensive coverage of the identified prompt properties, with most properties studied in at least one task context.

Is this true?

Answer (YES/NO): NO